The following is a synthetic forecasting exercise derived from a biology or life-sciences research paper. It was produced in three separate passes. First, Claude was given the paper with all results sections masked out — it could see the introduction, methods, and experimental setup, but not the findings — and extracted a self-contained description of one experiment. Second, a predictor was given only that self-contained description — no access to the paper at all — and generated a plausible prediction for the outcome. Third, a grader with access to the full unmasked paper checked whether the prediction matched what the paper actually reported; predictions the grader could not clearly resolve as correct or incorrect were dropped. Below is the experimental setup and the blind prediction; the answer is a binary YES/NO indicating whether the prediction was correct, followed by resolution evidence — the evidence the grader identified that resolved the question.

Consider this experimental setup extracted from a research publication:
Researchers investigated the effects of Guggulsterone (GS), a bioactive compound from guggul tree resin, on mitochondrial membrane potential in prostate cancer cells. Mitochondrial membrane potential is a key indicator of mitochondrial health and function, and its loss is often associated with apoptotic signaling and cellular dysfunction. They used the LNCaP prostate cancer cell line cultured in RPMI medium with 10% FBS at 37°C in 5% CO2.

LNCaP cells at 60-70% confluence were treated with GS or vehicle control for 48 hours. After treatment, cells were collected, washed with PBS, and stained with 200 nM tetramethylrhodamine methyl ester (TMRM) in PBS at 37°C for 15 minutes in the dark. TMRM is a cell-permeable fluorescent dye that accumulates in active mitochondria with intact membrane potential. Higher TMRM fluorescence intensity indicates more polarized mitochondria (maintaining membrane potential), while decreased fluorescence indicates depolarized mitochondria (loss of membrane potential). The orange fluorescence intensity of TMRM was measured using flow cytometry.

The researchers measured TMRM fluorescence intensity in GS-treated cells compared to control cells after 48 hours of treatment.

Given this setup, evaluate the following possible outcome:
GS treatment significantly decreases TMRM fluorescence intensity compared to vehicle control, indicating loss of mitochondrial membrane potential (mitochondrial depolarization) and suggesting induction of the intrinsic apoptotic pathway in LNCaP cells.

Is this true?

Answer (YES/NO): NO